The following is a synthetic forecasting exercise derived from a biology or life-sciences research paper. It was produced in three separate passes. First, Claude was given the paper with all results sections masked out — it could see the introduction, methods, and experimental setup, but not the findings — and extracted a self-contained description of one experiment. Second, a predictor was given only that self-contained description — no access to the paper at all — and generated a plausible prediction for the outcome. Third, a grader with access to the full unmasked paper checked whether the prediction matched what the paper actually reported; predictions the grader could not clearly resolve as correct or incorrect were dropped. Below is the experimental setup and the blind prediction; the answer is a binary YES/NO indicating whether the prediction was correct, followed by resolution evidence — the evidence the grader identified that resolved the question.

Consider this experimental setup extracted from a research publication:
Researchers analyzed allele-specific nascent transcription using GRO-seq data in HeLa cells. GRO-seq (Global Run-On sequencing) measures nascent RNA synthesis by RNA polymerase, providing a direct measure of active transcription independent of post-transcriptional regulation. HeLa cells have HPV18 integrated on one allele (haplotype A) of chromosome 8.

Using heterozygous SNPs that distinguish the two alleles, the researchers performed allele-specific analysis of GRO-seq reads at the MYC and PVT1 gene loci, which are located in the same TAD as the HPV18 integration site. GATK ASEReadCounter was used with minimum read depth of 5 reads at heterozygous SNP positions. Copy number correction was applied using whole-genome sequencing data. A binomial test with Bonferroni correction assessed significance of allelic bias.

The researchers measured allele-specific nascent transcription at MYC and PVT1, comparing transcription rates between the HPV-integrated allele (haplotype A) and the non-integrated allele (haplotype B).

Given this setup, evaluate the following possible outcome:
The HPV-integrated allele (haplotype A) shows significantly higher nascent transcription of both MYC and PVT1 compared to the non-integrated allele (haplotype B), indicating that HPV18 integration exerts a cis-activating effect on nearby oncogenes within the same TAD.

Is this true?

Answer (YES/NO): YES